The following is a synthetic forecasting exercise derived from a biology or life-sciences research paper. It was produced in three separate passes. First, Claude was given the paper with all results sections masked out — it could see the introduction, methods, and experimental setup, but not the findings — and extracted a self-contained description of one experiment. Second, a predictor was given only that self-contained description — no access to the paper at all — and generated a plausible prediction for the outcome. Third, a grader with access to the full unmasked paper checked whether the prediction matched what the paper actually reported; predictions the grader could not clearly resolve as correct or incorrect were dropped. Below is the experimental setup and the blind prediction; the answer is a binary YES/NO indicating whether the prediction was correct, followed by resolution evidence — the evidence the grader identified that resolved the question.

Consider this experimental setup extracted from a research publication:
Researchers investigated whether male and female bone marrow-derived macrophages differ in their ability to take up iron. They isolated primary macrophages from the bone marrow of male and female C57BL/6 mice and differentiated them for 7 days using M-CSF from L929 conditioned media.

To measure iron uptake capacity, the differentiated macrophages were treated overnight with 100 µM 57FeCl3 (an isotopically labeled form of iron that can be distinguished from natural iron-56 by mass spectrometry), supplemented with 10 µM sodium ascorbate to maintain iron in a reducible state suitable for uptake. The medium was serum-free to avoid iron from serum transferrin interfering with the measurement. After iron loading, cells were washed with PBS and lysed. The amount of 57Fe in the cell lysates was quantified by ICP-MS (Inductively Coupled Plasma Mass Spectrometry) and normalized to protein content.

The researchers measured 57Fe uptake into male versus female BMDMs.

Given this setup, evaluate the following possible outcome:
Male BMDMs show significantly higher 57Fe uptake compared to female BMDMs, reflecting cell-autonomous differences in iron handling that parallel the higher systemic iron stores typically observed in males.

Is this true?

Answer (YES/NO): YES